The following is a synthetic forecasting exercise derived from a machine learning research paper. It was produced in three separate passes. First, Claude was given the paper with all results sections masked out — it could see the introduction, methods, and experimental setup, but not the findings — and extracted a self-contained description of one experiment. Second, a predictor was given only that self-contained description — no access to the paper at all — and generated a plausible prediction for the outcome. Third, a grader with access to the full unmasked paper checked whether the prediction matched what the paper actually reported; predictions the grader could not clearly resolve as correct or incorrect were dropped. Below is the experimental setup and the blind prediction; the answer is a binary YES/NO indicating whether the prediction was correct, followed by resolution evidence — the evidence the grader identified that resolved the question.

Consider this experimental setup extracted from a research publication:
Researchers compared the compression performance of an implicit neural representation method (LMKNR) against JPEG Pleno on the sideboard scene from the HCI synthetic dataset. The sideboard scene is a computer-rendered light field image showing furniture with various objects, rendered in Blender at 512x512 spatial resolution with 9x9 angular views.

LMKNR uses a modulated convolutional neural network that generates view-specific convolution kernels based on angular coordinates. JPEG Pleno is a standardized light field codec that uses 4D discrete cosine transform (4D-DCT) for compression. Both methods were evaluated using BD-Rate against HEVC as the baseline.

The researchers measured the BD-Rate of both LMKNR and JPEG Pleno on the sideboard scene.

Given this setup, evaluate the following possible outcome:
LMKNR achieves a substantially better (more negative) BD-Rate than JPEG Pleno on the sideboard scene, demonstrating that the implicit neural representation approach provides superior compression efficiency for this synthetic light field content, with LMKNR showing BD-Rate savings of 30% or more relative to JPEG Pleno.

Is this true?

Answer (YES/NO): YES